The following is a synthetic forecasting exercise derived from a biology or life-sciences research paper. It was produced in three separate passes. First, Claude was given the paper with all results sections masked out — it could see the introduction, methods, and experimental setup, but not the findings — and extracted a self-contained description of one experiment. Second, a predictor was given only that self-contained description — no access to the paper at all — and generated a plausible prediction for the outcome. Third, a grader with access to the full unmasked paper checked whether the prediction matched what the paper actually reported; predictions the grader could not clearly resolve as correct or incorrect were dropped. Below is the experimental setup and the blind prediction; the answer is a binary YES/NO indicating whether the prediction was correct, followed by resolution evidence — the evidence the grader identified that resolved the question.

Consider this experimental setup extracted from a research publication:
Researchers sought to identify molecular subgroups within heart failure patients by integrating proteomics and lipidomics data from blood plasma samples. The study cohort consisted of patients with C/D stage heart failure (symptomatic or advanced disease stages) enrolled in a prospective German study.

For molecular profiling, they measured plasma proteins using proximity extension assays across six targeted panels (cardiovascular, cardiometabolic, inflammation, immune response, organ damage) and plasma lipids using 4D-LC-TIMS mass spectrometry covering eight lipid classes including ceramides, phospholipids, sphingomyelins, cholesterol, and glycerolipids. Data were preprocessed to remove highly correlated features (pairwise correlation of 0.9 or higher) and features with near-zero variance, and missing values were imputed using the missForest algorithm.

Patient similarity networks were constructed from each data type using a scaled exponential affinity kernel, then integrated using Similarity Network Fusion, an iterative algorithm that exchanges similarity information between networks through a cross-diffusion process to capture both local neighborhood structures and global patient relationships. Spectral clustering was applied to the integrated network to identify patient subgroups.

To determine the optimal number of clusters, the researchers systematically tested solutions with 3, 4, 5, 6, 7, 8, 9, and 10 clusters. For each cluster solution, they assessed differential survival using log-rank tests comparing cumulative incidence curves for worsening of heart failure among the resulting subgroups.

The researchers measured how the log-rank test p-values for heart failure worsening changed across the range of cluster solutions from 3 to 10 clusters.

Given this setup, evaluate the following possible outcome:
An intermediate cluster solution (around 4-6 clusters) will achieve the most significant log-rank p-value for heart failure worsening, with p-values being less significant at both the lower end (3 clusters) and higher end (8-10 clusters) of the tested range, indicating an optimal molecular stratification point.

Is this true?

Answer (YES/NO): NO